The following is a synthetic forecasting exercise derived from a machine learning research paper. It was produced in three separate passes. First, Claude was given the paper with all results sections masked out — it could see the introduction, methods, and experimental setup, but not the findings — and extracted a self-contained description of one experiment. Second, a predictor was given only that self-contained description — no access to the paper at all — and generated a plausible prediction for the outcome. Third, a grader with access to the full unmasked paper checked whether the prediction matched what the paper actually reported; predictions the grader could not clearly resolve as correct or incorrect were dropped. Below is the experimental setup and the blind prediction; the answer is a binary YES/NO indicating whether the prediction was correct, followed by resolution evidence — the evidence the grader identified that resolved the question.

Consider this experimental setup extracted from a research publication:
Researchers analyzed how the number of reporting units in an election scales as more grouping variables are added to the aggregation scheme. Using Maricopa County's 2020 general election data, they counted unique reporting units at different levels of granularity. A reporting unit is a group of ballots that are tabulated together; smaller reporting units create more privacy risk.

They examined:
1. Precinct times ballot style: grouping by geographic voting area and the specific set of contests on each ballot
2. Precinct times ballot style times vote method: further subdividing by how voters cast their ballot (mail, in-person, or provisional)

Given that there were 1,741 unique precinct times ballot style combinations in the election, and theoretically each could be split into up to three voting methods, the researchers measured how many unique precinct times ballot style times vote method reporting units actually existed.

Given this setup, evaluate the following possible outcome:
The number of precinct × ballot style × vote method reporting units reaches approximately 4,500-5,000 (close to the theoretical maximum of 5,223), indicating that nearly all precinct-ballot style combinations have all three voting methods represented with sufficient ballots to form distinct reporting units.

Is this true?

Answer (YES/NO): NO